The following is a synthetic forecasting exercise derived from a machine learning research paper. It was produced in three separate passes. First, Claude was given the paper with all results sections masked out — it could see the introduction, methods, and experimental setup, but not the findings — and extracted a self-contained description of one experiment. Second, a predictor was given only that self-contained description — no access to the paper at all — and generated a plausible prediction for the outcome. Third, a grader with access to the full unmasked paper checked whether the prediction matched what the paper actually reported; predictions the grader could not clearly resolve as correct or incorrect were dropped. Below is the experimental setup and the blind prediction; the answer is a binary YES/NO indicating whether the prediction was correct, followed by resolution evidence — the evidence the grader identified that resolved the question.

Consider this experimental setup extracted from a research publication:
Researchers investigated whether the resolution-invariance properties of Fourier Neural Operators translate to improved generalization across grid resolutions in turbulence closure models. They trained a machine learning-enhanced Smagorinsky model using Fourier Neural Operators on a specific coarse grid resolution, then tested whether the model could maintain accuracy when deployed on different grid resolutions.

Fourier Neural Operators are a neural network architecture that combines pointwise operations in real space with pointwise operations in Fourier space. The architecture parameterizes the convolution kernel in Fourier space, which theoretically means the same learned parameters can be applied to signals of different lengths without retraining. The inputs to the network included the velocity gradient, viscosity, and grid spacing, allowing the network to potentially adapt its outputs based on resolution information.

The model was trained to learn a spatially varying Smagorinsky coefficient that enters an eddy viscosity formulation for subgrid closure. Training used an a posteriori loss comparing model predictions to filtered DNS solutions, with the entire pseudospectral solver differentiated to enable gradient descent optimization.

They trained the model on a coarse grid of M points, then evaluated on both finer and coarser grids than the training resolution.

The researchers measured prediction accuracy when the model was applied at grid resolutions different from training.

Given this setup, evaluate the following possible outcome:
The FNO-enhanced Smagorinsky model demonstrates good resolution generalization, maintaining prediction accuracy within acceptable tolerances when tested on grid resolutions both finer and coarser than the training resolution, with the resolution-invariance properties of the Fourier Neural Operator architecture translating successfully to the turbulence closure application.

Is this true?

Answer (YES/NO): YES